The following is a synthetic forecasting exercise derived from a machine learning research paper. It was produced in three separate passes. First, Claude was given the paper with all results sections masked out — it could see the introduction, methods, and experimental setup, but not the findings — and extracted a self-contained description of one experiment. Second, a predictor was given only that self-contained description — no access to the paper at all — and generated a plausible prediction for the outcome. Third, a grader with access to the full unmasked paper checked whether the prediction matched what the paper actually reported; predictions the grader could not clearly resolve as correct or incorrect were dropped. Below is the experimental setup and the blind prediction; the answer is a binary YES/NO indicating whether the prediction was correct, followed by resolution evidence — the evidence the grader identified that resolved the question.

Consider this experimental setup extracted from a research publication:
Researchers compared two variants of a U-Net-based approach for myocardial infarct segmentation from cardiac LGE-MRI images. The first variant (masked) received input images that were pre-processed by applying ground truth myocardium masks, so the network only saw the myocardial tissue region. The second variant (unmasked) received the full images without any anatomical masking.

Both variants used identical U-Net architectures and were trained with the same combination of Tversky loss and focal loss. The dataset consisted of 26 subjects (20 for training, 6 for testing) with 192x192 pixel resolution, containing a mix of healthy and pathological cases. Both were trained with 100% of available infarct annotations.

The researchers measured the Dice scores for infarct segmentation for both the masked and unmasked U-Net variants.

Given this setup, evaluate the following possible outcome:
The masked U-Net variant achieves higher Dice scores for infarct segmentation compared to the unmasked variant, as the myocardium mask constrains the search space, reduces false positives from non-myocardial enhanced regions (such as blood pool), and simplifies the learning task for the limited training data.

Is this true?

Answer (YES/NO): YES